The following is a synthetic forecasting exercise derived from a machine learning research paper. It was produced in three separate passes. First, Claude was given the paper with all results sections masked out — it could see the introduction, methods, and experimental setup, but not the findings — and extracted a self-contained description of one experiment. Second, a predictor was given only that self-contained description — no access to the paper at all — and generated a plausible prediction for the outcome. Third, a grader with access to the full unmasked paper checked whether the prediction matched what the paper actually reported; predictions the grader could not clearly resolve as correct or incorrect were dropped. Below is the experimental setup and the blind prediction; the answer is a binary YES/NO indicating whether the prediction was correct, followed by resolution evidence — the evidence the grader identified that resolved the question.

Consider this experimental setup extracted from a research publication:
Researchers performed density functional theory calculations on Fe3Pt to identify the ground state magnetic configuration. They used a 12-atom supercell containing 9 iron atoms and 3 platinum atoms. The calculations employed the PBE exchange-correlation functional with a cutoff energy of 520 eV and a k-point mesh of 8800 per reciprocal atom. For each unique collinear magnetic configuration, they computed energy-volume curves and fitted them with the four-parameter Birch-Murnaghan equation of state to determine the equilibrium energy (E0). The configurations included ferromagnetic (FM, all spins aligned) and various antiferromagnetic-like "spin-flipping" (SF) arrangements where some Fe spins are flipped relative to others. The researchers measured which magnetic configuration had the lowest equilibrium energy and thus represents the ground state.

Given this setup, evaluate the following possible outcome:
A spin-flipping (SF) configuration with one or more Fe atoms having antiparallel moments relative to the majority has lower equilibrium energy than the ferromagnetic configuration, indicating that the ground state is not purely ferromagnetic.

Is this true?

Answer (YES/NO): NO